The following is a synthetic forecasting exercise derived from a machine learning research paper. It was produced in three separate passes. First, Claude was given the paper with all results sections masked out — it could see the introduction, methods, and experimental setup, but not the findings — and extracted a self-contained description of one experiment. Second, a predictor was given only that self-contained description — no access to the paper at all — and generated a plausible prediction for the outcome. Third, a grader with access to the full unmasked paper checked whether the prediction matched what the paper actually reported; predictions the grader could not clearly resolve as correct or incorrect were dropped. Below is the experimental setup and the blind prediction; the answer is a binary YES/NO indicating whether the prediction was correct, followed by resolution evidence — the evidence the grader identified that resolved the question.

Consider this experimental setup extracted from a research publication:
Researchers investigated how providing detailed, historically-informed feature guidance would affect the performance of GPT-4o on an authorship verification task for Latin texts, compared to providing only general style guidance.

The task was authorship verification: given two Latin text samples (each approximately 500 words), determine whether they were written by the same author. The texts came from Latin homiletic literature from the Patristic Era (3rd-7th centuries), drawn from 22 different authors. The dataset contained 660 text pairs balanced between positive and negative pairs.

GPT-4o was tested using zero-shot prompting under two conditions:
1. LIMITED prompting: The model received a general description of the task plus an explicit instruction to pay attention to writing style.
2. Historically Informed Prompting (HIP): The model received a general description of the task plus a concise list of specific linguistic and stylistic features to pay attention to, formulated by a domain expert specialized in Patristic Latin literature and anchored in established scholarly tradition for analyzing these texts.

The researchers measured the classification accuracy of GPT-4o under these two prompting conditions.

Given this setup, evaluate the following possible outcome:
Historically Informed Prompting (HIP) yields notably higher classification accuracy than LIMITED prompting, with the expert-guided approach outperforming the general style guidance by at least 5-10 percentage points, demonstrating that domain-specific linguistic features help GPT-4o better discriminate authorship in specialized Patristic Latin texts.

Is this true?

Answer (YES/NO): NO